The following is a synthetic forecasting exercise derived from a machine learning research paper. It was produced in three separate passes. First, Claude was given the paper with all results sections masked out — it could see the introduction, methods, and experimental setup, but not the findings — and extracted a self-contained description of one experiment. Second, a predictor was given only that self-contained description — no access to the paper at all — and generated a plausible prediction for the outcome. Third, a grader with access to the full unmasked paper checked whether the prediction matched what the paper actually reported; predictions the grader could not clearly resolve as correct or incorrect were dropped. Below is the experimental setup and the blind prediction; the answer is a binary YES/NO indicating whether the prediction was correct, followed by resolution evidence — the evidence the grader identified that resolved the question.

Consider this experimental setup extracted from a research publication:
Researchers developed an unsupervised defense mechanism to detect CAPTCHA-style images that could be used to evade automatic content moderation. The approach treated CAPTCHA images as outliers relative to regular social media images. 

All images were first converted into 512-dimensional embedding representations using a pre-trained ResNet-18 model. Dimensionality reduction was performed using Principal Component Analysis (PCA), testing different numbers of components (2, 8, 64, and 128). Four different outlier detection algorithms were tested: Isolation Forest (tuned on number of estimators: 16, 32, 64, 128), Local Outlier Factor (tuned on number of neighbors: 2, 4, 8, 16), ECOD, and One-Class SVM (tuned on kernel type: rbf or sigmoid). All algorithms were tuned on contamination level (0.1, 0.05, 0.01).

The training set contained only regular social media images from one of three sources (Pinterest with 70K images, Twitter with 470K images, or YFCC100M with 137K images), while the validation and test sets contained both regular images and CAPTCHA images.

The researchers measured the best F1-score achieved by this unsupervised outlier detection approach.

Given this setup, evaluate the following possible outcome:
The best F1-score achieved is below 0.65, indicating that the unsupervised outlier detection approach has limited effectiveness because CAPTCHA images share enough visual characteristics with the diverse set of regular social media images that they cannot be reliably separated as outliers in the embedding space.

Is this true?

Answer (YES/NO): NO